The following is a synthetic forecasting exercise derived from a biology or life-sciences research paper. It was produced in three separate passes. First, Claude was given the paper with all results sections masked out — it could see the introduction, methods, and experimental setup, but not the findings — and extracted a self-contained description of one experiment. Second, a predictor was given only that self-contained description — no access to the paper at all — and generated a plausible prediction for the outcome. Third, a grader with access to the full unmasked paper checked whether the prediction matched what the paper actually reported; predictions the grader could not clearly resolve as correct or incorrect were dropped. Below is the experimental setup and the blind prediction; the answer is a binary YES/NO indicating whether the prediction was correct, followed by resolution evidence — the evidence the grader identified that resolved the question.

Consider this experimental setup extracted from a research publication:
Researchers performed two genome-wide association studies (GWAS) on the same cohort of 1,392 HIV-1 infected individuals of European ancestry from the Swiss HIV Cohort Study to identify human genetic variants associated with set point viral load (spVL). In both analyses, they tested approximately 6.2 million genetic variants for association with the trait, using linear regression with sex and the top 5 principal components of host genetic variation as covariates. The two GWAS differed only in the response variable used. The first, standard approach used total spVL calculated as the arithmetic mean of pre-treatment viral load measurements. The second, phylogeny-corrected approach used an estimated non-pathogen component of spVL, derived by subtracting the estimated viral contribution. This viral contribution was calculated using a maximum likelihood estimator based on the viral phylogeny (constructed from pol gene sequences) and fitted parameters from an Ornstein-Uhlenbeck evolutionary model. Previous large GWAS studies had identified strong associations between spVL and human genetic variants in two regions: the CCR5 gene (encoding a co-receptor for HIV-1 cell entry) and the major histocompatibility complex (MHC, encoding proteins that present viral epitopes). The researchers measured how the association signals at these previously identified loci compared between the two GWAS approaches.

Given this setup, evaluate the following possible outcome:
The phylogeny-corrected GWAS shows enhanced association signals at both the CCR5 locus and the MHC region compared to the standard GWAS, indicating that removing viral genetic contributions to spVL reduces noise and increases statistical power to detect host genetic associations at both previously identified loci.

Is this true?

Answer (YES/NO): NO